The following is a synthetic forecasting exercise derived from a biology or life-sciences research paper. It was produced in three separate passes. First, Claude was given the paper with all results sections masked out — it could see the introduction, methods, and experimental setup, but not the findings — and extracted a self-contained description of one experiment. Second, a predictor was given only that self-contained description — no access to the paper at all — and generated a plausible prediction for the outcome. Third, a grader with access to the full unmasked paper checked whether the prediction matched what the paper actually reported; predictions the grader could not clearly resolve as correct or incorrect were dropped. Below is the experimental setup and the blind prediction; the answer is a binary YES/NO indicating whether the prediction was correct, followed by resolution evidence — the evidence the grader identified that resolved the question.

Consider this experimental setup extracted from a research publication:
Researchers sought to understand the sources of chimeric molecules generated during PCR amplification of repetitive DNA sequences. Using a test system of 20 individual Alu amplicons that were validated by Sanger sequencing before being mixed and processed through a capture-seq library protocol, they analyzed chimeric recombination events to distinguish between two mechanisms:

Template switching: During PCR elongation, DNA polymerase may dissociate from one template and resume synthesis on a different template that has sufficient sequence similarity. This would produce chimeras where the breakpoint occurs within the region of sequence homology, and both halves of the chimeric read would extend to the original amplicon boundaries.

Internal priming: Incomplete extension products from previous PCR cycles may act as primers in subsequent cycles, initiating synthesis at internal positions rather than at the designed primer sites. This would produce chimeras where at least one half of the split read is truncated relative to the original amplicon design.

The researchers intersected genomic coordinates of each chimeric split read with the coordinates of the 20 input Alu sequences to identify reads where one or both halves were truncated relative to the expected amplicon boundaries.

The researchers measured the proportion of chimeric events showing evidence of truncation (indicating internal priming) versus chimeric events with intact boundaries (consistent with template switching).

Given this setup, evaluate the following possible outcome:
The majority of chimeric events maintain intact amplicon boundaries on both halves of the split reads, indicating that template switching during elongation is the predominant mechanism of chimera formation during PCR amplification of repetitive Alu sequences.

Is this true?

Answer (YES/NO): YES